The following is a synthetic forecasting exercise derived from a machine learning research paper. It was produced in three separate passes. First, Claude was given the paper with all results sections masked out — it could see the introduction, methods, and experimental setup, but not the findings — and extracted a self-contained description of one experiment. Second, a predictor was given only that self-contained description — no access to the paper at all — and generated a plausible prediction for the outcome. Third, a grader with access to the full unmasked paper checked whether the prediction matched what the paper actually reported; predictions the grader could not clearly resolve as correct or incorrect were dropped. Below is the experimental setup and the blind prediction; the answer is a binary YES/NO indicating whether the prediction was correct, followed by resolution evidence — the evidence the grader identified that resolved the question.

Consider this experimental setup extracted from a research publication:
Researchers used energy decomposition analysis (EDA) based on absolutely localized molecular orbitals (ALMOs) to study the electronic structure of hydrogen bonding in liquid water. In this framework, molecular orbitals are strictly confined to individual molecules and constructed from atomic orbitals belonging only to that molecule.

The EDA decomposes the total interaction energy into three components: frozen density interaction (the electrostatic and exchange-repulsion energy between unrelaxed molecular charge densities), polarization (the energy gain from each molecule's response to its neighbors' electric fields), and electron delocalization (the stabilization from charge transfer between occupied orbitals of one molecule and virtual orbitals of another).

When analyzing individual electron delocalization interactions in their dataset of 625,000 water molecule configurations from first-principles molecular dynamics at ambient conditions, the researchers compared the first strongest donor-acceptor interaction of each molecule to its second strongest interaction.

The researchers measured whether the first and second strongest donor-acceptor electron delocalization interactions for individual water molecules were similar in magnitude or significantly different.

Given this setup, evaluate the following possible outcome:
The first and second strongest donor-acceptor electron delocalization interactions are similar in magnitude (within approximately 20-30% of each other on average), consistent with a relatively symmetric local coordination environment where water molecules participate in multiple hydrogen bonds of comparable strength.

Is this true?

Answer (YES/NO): NO